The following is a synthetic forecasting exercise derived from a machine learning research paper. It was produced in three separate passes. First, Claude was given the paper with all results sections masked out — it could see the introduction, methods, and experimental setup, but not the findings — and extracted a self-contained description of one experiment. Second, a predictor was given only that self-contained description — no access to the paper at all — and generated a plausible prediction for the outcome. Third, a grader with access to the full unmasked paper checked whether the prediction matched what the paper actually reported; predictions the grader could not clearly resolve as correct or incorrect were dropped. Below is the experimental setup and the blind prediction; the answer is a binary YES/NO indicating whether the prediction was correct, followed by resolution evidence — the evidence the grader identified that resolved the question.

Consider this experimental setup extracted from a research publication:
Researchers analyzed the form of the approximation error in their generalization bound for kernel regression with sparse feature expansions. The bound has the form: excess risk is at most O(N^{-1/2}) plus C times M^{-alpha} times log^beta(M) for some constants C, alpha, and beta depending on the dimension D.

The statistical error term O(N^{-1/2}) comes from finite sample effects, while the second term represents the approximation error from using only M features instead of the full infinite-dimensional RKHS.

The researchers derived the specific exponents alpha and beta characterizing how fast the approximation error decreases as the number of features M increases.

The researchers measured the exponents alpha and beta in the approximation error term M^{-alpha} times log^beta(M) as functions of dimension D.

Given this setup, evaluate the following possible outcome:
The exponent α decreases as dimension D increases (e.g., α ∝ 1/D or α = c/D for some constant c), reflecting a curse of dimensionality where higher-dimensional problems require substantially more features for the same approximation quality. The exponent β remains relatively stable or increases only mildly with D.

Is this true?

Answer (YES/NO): NO